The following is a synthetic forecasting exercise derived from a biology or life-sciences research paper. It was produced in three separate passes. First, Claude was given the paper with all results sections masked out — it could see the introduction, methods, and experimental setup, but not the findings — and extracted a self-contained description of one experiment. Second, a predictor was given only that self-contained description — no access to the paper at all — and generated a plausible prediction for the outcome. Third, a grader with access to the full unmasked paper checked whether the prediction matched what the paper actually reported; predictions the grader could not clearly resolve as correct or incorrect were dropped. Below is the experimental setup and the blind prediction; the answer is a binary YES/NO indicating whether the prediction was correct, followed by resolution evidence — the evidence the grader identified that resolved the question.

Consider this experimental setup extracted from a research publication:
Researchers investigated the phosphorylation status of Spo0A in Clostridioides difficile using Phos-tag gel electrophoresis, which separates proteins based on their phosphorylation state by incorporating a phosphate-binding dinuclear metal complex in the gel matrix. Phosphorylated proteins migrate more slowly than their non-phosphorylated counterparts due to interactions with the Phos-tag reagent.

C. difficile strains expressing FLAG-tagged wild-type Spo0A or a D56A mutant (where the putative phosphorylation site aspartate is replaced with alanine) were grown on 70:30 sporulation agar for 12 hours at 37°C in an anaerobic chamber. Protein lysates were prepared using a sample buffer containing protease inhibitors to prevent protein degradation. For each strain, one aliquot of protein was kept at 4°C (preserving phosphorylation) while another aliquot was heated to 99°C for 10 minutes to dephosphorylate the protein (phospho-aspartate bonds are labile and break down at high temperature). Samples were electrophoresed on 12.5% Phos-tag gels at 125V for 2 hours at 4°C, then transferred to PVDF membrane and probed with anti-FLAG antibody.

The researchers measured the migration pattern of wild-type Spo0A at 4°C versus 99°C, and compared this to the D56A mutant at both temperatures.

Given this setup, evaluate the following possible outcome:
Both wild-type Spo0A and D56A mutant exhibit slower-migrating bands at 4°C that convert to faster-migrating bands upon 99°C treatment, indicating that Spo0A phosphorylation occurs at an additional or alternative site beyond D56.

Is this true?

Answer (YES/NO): NO